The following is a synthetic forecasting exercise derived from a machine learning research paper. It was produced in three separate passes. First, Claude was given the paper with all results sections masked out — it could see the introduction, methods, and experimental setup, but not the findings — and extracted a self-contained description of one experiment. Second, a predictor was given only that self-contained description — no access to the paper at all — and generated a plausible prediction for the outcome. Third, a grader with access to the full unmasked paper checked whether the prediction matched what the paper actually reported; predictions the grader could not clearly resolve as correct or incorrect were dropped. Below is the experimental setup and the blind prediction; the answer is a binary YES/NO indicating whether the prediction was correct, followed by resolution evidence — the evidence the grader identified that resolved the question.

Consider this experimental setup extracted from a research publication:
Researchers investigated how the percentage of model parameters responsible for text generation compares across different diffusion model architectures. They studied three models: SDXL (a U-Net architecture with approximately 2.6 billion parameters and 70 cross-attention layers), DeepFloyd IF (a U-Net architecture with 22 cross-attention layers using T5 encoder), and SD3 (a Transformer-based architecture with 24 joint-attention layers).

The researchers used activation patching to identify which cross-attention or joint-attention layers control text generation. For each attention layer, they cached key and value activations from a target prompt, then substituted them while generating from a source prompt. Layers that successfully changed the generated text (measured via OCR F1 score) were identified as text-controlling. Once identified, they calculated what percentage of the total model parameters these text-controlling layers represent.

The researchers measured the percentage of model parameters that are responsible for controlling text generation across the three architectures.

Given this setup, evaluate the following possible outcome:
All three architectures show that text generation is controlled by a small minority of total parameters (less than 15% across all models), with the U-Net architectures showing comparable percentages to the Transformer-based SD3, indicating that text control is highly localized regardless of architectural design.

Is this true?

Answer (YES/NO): YES